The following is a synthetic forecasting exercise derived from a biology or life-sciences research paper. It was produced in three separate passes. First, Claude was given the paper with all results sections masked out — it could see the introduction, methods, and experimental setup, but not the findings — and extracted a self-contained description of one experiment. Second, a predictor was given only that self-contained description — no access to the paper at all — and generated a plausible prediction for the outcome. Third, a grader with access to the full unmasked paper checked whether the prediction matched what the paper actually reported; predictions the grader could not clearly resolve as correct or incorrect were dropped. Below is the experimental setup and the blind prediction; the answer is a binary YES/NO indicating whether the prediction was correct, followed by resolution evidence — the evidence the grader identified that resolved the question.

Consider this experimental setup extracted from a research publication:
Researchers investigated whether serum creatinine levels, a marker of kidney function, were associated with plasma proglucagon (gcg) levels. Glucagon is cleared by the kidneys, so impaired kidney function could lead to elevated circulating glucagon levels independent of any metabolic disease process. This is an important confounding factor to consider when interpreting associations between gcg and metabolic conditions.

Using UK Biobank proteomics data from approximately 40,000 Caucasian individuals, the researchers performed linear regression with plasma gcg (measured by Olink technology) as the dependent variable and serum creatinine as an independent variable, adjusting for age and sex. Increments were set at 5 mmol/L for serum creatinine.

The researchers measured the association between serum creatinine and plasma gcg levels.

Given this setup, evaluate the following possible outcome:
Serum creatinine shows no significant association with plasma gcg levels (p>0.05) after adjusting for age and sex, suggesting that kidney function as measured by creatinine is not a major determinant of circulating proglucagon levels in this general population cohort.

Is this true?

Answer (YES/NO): NO